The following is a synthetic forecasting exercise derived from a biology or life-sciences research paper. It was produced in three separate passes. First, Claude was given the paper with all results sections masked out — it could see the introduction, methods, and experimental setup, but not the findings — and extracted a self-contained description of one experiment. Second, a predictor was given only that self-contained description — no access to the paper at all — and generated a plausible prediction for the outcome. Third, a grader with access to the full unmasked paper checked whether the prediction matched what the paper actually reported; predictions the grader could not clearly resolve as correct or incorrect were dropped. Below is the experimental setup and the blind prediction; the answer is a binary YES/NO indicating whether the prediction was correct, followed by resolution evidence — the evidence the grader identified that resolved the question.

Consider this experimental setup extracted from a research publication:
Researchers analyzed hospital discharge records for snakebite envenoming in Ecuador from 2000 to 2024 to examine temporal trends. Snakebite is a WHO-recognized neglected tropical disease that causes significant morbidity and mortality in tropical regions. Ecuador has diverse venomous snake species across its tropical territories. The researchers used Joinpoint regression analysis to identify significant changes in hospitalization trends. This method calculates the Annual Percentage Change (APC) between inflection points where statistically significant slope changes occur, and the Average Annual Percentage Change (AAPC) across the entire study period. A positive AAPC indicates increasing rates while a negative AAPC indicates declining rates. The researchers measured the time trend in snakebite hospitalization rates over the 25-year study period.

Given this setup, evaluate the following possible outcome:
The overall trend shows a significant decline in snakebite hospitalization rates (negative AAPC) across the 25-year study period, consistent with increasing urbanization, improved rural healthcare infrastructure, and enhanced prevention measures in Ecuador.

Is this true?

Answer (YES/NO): NO